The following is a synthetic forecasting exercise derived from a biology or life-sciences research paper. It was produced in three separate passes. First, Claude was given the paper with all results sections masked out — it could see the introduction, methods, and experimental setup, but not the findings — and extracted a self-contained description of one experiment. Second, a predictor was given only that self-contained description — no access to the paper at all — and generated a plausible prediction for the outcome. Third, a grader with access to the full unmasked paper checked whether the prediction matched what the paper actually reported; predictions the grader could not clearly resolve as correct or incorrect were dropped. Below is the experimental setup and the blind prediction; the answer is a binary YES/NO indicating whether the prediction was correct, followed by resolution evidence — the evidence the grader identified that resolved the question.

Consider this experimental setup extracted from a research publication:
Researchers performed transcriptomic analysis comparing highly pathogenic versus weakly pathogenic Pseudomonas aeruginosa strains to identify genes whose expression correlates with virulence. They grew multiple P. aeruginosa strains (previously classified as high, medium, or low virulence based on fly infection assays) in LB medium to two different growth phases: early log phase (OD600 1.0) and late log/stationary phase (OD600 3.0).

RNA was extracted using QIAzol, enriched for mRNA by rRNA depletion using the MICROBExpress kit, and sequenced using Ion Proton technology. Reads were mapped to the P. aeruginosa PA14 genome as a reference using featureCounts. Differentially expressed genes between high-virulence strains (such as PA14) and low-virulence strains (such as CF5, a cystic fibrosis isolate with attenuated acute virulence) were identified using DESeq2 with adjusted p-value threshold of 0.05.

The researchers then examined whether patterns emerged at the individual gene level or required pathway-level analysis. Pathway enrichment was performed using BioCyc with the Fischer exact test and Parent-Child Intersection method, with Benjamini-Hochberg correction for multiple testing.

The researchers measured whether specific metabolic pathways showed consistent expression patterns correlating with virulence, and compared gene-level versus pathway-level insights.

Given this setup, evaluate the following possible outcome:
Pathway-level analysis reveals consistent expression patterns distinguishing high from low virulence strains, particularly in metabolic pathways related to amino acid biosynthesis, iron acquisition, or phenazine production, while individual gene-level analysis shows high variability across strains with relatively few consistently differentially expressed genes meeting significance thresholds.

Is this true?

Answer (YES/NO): YES